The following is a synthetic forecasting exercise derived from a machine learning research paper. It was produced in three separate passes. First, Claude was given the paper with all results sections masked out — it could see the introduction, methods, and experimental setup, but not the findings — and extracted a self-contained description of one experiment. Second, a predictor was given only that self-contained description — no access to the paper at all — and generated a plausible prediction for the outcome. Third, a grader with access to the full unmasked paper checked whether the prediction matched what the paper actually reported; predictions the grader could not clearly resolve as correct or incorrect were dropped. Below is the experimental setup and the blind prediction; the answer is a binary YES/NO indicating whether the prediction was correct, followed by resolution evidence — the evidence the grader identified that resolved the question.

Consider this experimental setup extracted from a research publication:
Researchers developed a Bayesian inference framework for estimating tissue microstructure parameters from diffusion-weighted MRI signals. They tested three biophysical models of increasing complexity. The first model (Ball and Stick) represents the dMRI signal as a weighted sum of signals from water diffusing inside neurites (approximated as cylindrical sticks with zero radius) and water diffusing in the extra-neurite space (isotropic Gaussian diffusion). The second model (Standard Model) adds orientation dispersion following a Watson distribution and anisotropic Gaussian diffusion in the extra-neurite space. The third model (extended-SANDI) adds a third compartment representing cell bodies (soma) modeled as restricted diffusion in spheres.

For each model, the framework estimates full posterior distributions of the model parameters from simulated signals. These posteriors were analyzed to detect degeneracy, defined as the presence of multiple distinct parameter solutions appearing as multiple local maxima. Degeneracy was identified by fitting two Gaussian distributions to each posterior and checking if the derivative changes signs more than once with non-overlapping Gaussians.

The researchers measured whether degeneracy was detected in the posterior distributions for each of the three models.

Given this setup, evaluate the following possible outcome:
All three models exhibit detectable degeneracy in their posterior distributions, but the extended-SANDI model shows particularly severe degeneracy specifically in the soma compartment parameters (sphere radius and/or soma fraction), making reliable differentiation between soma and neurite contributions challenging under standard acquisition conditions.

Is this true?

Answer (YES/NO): NO